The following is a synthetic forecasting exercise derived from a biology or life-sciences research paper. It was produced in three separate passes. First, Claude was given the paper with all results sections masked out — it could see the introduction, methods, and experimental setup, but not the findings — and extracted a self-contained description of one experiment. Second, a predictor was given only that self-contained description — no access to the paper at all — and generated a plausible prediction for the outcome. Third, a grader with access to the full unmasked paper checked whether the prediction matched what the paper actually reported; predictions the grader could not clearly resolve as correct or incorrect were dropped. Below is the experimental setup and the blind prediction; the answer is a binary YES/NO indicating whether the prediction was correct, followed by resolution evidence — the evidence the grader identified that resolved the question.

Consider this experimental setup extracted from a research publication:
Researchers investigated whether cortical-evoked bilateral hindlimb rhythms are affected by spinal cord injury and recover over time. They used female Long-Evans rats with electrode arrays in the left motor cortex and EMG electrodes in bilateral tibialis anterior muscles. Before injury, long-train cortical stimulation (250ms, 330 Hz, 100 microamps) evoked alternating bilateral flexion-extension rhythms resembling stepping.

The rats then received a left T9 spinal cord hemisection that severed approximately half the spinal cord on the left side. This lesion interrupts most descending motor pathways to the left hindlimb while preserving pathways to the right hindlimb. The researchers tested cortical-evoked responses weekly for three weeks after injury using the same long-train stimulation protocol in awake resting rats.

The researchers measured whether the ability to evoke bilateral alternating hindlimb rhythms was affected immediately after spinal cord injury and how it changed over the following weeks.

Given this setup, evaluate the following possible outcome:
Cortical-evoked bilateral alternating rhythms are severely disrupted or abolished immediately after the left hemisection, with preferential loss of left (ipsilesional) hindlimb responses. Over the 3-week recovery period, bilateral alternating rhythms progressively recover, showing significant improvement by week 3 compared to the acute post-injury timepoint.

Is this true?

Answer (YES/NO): NO